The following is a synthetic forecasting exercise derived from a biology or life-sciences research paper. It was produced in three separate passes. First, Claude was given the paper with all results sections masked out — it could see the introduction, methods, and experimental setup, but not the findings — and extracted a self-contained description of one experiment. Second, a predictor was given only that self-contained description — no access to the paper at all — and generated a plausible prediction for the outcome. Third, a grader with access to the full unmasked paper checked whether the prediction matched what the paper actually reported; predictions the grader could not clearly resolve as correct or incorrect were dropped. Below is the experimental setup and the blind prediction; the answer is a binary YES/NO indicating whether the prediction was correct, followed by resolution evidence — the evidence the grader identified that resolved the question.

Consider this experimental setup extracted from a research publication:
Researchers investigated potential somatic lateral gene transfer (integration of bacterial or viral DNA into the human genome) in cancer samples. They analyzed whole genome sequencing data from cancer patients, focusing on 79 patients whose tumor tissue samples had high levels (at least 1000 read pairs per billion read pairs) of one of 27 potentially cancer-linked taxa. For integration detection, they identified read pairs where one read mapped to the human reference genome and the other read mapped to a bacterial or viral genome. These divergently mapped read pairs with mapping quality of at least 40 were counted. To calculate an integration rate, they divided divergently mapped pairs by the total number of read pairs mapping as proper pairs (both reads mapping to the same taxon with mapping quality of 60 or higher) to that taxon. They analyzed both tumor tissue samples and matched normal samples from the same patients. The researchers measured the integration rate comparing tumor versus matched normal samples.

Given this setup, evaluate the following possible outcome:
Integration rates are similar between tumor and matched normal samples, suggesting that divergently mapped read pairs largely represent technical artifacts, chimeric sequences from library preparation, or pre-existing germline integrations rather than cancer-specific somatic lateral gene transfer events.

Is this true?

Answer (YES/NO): NO